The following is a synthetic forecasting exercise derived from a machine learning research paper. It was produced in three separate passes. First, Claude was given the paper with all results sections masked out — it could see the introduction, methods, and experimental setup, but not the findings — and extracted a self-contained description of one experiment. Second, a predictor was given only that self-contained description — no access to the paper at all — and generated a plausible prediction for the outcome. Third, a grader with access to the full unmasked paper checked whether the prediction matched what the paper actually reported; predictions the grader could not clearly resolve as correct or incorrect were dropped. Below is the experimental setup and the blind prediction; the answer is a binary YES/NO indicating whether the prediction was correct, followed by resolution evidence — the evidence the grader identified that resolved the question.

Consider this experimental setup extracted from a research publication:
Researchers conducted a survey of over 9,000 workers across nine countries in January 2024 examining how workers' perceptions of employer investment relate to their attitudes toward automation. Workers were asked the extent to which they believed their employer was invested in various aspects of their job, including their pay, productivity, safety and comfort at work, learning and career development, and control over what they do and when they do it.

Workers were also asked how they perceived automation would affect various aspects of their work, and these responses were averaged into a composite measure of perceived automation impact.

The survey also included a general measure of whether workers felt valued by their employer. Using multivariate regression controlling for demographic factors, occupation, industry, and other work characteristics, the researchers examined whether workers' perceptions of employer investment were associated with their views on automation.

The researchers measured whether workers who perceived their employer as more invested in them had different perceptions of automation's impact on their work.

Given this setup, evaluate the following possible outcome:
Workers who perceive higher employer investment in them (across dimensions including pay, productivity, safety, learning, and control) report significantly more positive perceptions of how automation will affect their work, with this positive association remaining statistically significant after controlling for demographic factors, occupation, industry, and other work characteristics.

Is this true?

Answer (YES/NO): NO